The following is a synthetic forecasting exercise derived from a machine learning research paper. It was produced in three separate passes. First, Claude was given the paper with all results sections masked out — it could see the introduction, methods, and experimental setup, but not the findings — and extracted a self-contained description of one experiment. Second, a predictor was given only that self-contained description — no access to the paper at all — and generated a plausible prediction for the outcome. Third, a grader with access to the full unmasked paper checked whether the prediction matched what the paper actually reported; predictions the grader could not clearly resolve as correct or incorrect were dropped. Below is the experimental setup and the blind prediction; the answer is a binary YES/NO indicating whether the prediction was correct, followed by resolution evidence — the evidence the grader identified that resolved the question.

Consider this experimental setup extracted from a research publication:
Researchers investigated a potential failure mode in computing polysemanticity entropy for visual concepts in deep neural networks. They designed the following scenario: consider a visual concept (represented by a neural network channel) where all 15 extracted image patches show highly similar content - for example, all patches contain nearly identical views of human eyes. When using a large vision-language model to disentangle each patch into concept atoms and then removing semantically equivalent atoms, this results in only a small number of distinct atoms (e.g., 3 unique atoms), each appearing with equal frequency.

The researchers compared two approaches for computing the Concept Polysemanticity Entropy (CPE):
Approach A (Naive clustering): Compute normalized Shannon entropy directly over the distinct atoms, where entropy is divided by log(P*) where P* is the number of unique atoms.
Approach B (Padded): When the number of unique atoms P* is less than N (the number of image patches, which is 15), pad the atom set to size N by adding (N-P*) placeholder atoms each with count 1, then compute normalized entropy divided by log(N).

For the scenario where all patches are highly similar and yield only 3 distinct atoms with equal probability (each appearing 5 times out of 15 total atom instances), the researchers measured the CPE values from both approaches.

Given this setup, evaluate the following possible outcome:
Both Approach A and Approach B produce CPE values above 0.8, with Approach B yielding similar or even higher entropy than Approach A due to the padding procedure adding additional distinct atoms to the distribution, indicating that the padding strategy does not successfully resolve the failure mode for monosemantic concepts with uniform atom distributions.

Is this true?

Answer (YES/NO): NO